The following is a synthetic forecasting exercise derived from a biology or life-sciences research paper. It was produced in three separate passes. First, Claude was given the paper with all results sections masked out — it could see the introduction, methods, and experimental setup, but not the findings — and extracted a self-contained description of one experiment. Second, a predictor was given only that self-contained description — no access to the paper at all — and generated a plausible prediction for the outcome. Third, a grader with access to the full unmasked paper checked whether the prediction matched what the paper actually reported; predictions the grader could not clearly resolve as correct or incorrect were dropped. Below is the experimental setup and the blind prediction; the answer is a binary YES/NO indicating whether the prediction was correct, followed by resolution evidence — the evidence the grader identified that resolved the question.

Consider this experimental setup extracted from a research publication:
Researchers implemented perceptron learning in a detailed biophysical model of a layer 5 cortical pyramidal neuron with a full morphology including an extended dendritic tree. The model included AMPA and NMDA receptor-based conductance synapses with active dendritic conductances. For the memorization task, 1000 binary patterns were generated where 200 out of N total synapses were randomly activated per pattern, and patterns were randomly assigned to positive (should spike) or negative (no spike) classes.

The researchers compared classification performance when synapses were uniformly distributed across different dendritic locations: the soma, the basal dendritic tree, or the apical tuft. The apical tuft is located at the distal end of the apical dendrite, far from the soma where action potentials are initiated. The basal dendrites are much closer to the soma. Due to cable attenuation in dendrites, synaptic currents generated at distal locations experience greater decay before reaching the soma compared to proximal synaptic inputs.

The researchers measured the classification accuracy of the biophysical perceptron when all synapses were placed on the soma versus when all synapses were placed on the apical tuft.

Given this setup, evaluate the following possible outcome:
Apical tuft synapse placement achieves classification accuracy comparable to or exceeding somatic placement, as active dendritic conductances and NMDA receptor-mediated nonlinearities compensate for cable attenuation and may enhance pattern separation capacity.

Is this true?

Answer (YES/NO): NO